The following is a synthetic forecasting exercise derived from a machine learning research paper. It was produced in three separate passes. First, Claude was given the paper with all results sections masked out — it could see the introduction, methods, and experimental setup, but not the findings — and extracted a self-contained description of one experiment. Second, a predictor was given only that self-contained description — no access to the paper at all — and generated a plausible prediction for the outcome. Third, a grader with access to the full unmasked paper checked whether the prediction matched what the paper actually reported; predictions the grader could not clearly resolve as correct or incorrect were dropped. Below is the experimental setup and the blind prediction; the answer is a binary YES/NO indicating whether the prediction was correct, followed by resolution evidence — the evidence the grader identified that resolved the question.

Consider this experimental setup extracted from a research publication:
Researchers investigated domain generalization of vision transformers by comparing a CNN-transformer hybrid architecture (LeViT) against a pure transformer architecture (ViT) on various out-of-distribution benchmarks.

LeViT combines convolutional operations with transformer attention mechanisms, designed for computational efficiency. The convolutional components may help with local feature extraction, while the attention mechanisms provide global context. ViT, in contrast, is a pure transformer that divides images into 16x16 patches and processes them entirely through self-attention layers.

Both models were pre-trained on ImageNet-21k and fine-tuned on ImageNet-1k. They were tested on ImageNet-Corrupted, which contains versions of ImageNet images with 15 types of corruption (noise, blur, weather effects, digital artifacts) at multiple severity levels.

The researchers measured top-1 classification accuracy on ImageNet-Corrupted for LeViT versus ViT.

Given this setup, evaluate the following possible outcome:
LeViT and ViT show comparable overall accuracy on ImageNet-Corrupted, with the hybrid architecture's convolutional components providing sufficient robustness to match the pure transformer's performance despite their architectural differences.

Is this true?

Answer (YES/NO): NO